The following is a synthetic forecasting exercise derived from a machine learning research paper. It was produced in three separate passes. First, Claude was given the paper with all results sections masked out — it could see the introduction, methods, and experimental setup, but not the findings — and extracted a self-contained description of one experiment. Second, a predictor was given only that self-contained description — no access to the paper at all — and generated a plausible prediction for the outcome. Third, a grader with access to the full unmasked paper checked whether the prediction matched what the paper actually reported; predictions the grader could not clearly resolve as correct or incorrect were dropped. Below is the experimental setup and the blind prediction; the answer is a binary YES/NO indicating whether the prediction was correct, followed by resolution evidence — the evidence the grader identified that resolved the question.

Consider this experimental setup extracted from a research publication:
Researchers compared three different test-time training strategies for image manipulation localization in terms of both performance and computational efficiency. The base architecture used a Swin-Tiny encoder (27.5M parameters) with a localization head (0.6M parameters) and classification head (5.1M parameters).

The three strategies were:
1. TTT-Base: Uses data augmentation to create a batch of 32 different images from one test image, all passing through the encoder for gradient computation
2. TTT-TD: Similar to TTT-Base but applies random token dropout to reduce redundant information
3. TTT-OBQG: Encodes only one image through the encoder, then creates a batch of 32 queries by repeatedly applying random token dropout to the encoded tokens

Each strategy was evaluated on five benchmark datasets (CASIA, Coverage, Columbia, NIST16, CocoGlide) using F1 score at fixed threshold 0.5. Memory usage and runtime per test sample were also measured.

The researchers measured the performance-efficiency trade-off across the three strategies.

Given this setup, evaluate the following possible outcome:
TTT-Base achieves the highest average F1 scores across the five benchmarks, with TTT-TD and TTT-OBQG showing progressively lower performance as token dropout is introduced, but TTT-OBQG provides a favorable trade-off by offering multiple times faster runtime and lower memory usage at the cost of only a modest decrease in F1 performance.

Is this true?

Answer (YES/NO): NO